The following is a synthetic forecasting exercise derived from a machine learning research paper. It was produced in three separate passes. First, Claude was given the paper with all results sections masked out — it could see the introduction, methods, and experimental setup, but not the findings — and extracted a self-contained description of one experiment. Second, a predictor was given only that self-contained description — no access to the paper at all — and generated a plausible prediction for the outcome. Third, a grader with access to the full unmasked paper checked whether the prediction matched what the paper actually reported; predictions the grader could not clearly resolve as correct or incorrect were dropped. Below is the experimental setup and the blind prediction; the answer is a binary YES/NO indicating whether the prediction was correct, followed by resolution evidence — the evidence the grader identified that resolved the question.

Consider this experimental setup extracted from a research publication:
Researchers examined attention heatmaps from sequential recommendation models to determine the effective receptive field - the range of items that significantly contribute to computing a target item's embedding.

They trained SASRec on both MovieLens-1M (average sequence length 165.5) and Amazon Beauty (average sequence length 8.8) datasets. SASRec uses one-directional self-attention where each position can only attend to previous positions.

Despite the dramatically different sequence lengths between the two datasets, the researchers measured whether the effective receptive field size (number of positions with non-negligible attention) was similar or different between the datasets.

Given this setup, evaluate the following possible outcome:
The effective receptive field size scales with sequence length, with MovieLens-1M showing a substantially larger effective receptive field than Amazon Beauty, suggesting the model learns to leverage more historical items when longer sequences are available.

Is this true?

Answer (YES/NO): NO